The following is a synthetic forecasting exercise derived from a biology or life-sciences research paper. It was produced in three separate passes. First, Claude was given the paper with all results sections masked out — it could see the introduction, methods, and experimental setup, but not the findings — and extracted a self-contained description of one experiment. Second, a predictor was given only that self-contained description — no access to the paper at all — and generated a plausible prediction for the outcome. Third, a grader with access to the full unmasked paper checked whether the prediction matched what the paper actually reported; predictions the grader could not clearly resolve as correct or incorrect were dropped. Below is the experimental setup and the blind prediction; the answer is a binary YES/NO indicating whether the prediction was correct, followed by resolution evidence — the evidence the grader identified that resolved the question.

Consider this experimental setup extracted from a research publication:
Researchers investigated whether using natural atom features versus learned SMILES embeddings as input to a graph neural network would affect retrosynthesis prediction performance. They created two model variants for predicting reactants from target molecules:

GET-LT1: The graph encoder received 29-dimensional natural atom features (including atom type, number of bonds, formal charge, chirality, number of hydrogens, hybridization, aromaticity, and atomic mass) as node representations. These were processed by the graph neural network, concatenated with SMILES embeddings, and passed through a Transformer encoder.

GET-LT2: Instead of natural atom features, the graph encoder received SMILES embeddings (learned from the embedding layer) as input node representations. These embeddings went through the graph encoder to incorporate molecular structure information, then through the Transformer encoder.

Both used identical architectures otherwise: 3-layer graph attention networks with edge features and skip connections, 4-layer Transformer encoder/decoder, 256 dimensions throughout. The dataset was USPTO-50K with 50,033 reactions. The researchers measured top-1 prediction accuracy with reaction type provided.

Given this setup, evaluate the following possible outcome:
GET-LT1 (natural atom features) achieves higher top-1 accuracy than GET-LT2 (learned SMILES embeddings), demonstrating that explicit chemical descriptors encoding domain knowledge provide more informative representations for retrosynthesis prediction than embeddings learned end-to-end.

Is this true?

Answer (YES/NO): YES